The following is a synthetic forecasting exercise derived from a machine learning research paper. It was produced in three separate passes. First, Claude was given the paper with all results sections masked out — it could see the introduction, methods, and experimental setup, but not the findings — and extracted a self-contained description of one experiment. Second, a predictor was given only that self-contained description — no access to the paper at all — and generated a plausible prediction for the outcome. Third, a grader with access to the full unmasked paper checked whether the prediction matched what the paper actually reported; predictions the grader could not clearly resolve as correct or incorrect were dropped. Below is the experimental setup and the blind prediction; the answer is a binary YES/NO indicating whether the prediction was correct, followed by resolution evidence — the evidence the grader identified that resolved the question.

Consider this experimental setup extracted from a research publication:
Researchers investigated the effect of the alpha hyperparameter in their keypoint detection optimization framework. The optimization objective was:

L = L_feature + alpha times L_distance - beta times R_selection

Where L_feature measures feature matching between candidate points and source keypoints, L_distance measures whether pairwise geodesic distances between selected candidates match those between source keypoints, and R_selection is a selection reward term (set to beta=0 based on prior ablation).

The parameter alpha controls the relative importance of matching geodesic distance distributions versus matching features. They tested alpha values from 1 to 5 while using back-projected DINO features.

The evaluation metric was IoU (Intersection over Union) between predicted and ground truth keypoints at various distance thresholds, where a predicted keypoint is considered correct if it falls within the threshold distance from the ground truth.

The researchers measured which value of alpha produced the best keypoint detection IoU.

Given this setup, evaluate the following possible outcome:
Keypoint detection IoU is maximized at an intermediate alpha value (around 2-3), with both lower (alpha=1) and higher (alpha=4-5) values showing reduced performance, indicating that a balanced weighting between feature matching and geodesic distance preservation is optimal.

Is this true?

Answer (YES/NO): NO